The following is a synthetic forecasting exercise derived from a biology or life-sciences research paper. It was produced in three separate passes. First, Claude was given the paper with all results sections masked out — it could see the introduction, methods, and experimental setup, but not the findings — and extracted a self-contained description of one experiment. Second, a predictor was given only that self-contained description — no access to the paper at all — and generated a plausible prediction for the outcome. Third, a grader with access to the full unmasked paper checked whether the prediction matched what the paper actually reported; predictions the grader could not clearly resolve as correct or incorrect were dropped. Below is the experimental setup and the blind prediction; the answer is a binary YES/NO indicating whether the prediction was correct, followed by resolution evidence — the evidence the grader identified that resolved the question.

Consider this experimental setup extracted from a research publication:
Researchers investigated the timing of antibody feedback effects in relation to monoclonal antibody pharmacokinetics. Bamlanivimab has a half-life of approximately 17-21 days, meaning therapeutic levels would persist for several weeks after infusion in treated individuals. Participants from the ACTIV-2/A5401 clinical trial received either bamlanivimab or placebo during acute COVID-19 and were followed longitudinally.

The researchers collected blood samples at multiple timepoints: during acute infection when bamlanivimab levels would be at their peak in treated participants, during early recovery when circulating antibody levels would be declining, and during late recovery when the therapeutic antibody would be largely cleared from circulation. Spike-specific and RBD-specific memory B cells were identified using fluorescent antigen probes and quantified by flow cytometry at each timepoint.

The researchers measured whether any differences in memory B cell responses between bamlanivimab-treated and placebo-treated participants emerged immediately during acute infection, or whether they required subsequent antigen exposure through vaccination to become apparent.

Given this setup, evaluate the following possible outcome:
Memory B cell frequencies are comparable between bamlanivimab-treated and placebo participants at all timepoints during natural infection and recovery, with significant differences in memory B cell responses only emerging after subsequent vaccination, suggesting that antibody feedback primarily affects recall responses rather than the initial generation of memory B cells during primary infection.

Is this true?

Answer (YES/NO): NO